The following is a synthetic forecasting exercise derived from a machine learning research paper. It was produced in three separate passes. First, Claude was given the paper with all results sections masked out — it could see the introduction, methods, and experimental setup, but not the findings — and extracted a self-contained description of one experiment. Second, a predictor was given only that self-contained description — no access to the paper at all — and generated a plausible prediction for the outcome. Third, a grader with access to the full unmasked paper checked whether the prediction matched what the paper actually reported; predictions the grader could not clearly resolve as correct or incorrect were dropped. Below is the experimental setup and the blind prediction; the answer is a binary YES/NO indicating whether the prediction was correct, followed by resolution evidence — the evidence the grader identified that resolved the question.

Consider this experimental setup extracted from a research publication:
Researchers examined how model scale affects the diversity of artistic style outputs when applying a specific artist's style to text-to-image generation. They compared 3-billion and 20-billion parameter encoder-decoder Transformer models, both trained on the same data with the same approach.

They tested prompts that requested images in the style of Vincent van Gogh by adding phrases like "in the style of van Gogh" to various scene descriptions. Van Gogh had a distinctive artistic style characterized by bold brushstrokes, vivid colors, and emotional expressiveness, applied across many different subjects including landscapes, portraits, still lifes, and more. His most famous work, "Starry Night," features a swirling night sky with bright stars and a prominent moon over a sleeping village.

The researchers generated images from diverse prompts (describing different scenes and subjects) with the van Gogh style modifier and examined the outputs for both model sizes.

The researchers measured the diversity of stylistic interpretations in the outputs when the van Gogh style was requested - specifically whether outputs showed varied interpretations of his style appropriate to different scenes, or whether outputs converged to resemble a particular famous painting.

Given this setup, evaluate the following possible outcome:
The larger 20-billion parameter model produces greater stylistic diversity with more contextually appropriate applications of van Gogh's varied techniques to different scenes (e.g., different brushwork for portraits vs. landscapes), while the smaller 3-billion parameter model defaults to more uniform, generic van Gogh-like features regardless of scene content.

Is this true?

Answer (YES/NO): NO